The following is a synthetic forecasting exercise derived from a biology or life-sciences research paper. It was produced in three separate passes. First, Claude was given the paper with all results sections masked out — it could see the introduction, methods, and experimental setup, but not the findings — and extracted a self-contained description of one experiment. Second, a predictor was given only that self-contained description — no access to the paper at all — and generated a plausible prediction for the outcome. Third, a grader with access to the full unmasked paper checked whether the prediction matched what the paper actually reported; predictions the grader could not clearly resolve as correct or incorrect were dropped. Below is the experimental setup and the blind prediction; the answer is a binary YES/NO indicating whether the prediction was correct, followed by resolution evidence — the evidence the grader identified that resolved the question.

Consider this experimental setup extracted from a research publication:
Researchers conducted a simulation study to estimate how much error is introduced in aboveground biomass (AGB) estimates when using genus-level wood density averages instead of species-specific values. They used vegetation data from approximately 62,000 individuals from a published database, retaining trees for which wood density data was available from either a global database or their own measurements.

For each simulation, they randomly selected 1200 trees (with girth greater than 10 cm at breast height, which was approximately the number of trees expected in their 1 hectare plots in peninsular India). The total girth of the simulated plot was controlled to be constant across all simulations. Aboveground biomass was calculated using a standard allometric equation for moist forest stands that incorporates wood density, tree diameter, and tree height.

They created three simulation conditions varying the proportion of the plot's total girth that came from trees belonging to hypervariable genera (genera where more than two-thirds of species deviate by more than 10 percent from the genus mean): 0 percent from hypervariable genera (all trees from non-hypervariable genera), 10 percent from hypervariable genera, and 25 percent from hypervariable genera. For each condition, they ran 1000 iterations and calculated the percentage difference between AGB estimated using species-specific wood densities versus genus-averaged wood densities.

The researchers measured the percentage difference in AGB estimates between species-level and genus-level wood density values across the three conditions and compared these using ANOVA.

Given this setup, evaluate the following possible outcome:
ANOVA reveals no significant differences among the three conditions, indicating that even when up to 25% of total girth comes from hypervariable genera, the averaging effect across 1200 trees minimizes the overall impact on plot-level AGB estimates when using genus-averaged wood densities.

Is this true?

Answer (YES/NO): NO